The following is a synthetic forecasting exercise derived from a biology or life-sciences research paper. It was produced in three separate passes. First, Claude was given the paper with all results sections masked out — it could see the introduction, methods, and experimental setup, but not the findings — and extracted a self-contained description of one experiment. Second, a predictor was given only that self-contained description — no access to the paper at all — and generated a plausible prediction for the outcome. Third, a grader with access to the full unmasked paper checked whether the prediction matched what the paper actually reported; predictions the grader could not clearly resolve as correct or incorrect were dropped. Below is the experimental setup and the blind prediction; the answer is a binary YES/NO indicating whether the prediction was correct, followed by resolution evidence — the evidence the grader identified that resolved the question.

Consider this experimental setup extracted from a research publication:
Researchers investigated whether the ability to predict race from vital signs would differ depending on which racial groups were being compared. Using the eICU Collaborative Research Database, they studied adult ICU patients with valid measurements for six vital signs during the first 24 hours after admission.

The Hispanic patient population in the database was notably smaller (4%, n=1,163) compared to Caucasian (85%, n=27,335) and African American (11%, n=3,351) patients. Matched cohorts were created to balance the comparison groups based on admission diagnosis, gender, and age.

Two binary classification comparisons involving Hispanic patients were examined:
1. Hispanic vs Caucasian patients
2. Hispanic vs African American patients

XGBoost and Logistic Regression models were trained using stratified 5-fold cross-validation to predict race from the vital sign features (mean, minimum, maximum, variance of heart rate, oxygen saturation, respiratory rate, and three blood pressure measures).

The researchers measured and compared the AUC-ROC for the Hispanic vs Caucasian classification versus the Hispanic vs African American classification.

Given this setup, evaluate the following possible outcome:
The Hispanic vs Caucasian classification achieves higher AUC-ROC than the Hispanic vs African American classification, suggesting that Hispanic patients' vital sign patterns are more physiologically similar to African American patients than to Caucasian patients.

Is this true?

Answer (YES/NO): NO